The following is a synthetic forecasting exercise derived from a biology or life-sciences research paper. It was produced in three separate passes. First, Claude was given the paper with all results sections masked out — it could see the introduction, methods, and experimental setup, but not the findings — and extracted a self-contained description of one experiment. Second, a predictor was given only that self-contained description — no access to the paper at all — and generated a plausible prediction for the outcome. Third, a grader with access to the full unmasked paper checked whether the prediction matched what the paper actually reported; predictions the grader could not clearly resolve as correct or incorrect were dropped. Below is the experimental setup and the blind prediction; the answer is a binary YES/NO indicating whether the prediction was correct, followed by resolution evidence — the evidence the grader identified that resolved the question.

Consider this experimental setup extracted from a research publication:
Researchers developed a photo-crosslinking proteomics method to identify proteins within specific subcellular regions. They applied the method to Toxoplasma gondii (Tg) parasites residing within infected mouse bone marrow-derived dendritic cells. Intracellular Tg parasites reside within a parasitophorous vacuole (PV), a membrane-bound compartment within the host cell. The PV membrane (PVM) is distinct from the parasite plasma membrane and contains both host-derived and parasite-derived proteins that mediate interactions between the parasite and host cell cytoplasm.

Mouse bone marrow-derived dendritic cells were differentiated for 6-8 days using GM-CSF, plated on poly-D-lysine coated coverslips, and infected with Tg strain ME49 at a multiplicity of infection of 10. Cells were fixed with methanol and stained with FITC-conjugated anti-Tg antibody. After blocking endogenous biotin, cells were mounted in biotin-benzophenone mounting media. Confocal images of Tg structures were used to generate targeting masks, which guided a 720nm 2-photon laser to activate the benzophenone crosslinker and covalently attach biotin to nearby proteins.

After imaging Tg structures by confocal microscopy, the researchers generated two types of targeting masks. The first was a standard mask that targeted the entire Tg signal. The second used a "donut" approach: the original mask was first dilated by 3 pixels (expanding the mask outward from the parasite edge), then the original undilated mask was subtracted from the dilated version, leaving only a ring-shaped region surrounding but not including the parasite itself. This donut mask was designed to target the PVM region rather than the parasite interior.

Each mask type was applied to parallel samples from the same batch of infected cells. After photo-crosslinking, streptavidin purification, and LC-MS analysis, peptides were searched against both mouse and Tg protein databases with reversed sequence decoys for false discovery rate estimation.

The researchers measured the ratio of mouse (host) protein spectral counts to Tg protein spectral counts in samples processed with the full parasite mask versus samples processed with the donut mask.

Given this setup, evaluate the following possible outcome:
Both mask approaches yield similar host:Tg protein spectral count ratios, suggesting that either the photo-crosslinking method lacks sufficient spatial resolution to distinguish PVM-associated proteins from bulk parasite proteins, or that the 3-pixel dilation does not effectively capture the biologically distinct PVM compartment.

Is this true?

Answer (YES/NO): NO